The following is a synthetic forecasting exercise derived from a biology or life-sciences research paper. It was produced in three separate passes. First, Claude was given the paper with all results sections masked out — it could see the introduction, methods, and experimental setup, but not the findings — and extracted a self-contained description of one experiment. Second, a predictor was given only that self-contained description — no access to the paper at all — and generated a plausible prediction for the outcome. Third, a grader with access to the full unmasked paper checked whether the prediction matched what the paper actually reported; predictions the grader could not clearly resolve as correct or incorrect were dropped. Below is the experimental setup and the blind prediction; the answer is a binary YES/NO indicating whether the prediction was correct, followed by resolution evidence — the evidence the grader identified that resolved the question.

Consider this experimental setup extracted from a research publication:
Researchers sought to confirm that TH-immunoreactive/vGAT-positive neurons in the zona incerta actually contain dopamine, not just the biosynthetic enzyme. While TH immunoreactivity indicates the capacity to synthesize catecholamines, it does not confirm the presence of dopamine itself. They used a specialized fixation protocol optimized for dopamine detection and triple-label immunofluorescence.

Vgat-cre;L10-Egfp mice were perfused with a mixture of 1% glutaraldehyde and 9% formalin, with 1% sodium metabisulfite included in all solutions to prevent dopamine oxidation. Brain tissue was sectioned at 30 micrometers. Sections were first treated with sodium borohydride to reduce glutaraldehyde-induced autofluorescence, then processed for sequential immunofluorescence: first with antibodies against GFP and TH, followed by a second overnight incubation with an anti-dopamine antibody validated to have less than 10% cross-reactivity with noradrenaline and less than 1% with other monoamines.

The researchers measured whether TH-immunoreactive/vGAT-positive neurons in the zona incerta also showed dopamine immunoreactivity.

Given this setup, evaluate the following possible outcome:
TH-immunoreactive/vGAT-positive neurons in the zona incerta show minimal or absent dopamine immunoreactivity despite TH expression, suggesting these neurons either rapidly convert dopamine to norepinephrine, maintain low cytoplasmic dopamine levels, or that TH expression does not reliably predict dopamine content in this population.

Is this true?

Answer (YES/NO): NO